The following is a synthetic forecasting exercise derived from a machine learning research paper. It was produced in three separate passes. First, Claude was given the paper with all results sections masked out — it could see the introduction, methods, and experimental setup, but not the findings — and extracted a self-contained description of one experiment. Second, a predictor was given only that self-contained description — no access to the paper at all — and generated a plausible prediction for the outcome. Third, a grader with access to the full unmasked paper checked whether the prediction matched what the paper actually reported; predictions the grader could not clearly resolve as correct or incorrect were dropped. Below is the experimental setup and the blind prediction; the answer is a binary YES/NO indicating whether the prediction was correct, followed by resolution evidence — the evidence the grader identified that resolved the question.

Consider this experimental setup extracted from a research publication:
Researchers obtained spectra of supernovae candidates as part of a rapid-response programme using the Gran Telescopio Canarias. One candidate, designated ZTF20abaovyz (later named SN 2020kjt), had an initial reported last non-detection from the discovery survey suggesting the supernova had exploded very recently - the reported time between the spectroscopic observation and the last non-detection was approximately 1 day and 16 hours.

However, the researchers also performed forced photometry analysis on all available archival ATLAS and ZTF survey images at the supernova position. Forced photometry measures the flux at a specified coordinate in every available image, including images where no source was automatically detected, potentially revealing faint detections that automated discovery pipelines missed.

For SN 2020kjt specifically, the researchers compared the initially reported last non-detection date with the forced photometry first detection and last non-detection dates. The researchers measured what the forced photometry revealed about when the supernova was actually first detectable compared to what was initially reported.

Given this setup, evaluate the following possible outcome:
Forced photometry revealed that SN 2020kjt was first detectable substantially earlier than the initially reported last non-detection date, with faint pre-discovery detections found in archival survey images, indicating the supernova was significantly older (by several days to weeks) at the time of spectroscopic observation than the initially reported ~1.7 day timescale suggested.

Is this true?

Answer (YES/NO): YES